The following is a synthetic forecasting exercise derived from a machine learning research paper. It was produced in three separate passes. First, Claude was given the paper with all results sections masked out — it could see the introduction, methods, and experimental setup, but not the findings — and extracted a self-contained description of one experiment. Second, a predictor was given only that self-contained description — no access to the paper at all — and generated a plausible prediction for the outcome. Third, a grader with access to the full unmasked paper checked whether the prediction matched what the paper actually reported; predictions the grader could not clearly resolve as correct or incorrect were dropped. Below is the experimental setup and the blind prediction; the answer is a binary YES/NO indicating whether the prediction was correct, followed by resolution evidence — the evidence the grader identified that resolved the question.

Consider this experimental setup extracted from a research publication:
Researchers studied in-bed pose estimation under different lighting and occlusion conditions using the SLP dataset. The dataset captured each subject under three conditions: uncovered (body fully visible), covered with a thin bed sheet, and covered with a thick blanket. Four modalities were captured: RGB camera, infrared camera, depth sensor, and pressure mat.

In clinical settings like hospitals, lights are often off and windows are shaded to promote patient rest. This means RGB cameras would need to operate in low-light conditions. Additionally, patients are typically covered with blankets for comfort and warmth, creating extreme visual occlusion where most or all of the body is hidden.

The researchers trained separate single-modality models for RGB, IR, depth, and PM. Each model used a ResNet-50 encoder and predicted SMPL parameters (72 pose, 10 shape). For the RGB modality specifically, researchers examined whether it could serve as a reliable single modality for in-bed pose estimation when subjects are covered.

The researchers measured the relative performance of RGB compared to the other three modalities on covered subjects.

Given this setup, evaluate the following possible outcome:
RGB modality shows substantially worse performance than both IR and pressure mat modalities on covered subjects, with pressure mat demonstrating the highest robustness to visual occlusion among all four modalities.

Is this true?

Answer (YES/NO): YES